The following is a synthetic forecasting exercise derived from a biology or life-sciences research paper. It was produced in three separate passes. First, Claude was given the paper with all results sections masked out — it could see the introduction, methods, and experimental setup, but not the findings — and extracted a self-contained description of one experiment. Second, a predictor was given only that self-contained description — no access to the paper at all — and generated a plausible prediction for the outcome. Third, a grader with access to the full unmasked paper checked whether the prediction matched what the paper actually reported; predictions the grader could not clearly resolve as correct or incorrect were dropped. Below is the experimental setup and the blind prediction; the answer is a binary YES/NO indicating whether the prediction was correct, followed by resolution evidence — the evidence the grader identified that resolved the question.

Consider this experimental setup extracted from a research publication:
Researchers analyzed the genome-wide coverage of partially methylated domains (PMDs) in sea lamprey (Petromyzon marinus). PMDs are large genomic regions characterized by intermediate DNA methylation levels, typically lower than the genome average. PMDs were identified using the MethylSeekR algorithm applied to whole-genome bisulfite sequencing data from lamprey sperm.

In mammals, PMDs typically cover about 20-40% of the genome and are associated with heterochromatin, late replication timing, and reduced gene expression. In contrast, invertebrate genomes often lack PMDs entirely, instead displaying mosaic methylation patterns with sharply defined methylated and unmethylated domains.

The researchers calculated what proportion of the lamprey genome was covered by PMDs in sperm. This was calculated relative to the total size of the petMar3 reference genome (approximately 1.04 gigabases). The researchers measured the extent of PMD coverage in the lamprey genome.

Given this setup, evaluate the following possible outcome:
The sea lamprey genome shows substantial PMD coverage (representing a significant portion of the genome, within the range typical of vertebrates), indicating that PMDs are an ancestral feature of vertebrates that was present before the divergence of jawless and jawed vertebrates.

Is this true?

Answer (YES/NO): NO